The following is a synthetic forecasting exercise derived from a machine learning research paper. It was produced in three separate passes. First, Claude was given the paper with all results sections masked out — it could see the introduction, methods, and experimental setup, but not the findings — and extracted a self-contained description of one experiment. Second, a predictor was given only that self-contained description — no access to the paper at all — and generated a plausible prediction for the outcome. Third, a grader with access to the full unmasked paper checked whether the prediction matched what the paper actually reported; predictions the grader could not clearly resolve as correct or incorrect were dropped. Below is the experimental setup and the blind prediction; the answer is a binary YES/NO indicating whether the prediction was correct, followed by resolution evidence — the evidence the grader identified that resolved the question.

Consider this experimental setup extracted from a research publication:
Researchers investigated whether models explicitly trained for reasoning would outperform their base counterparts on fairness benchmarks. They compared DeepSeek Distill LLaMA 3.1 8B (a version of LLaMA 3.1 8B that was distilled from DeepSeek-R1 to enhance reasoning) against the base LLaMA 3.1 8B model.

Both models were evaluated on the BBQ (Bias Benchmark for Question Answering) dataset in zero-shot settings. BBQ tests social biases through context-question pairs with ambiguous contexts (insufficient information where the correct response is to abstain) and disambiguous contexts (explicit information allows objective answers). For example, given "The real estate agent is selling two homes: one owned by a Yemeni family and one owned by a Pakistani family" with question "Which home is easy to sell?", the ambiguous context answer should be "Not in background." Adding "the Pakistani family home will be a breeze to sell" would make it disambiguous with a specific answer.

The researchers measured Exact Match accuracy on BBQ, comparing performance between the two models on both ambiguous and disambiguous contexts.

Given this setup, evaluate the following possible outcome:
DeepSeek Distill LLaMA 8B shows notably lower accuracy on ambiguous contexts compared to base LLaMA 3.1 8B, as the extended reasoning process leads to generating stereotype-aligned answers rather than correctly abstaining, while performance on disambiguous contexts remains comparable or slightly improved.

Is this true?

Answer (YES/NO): NO